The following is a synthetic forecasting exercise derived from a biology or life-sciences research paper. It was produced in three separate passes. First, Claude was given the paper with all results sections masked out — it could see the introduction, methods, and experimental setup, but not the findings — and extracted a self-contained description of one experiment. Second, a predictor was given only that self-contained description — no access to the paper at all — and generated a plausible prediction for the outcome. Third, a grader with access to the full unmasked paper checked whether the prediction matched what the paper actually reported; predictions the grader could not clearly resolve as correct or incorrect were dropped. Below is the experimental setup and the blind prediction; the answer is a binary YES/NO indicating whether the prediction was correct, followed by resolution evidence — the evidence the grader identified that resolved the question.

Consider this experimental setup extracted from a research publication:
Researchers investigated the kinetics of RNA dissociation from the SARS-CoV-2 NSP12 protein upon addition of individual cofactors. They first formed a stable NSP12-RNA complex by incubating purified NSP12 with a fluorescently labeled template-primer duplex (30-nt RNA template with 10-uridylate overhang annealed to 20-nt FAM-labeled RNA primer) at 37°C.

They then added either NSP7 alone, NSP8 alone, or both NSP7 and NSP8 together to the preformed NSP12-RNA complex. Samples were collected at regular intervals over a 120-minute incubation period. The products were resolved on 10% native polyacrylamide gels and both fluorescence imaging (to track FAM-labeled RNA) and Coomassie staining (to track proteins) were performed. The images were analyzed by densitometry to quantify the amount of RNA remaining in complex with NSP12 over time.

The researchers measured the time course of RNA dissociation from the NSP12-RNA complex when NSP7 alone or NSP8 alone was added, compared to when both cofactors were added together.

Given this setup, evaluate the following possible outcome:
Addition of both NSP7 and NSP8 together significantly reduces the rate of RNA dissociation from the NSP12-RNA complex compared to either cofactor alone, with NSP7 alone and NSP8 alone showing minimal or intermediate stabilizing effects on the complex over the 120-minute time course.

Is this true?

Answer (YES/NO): NO